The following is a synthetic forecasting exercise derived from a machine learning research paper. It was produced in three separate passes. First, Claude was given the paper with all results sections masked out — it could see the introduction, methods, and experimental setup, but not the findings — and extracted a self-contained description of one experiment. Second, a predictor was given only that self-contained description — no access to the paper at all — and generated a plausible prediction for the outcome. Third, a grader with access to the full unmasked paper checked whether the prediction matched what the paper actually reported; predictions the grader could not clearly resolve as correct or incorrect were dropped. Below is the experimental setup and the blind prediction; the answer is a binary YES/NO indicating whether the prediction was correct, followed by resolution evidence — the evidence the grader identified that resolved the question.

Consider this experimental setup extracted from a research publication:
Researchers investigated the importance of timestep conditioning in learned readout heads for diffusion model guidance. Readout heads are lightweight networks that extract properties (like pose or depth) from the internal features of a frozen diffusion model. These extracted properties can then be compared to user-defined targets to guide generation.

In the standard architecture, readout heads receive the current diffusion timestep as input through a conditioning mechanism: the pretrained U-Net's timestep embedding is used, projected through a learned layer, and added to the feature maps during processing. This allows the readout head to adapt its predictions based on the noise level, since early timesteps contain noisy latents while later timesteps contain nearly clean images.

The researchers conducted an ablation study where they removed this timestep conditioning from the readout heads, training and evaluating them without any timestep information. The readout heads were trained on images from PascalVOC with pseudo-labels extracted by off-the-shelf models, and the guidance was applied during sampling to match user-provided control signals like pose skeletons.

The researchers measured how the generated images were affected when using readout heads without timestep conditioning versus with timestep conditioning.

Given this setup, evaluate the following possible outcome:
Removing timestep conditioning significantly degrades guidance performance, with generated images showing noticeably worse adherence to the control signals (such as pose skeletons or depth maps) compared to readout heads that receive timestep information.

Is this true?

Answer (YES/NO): NO